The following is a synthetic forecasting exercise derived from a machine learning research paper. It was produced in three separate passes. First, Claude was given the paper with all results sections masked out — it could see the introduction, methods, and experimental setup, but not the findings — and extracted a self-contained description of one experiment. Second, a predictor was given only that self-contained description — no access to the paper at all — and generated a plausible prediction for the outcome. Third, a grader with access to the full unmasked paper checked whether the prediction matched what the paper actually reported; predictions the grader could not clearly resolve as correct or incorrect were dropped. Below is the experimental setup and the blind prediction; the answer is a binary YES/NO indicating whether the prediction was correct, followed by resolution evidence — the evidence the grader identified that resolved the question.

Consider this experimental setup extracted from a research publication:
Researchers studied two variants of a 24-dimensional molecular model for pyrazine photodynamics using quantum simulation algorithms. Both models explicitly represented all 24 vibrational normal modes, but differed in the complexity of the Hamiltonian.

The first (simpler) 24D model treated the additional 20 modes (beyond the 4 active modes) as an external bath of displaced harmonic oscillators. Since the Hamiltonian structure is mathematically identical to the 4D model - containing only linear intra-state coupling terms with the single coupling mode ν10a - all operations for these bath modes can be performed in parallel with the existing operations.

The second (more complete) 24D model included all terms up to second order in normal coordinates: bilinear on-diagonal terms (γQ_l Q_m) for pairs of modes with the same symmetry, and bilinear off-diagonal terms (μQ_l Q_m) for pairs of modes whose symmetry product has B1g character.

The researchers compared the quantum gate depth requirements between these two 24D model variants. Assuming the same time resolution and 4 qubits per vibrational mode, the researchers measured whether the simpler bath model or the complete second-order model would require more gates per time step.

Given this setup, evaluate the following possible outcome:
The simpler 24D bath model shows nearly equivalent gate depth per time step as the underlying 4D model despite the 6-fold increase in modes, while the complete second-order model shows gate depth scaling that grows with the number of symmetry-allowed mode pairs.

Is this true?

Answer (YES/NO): YES